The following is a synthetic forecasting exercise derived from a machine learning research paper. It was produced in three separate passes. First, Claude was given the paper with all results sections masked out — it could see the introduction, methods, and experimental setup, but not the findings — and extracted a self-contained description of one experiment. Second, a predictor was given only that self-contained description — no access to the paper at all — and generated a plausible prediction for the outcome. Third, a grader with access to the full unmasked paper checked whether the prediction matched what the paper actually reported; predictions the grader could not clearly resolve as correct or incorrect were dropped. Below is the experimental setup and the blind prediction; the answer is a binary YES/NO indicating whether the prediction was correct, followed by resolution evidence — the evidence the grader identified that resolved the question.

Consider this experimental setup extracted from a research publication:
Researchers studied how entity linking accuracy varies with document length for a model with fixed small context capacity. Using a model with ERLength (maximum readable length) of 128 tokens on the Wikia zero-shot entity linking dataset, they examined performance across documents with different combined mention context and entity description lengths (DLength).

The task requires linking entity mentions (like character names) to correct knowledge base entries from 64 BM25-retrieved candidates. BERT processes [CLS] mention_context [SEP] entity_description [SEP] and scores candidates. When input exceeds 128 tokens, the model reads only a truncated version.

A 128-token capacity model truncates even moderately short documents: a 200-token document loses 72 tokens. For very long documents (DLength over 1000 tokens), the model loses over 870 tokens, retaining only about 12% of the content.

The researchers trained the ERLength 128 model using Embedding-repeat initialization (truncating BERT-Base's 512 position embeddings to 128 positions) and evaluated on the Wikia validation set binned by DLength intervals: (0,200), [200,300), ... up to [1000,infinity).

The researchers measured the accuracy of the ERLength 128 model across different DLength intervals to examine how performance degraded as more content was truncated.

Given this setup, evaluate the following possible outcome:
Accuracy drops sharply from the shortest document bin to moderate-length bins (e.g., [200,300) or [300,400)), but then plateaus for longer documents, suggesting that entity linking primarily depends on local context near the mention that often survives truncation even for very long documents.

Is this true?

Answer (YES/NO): NO